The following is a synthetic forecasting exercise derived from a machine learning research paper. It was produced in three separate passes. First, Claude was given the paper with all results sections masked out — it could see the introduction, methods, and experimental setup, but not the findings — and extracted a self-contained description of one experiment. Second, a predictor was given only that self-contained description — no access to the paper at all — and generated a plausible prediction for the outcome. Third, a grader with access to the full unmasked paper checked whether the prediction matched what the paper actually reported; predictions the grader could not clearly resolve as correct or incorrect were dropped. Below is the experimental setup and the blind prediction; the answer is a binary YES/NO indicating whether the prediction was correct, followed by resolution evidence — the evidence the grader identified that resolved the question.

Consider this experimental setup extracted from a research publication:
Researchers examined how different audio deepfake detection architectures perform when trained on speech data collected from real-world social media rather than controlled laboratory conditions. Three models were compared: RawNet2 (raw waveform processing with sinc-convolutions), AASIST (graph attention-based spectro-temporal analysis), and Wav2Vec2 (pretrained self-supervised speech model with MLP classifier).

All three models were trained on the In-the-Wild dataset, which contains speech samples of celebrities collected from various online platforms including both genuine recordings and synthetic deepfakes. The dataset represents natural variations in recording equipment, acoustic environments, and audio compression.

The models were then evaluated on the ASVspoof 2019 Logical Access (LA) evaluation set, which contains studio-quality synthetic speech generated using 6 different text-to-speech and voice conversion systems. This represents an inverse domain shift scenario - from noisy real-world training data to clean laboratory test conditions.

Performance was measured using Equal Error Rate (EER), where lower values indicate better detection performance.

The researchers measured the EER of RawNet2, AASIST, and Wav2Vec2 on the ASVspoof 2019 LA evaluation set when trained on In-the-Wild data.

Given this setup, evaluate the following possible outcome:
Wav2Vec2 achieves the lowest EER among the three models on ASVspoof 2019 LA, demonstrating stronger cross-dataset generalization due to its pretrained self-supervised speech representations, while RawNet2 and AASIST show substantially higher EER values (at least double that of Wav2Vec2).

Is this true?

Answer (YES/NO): YES